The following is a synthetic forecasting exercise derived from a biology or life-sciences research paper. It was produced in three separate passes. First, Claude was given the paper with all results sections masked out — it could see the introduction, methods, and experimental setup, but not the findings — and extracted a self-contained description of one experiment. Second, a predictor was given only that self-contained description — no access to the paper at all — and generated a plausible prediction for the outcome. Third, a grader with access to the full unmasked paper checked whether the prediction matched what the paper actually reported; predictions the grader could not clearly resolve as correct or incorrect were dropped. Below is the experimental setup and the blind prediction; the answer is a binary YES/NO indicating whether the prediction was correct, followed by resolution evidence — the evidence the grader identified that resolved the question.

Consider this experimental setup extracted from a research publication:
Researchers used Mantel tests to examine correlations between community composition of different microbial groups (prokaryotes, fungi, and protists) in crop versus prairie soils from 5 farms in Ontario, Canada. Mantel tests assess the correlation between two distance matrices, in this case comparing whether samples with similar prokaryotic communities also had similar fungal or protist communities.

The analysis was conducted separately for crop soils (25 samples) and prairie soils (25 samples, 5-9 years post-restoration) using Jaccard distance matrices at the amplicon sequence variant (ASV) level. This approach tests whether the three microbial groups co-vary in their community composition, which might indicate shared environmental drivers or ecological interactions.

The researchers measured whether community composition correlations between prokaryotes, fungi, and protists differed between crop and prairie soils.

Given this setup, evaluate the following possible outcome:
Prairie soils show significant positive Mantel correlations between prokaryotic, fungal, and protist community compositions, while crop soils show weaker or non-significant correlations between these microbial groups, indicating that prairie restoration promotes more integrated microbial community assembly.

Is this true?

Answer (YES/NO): NO